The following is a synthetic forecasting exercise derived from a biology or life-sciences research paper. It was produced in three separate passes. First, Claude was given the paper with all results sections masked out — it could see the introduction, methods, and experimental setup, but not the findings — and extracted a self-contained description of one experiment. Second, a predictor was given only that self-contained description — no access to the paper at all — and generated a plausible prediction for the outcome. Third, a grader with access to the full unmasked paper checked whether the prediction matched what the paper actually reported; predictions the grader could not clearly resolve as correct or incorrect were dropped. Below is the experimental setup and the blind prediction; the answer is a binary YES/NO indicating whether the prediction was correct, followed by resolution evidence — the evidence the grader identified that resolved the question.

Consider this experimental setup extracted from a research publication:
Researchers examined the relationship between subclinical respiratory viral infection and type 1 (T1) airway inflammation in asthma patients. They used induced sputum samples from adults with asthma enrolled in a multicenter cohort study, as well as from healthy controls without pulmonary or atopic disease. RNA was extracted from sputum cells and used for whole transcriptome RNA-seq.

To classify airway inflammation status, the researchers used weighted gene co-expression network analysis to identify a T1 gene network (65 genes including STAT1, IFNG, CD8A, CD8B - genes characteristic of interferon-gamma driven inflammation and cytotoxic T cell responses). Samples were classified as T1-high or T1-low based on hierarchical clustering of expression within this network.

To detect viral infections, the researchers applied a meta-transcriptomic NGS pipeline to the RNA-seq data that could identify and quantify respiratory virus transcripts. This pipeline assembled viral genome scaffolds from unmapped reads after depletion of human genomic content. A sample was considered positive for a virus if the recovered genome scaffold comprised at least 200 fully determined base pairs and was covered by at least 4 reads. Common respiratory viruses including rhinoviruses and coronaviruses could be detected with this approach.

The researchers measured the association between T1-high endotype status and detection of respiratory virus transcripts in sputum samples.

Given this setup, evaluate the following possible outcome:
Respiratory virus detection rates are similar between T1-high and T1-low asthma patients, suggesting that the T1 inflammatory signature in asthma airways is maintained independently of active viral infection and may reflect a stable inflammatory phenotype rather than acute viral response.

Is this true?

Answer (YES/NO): NO